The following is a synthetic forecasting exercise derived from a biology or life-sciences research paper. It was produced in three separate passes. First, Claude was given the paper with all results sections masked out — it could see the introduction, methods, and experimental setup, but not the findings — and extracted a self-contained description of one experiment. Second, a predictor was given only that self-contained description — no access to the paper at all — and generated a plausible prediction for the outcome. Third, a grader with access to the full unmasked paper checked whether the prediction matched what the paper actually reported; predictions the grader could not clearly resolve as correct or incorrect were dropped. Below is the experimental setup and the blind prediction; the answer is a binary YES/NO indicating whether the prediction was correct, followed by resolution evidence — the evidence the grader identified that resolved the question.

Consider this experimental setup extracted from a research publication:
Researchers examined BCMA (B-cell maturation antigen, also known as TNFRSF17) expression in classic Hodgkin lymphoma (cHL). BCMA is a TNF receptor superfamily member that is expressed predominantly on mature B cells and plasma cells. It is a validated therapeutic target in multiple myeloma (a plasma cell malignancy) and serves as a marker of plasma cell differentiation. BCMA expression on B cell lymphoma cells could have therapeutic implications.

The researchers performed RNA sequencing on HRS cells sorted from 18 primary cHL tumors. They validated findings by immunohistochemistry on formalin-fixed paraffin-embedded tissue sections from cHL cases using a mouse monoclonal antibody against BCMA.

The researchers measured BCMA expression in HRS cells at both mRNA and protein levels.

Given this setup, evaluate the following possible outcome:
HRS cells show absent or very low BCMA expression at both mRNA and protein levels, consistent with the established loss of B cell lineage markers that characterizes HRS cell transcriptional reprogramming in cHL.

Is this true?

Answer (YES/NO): YES